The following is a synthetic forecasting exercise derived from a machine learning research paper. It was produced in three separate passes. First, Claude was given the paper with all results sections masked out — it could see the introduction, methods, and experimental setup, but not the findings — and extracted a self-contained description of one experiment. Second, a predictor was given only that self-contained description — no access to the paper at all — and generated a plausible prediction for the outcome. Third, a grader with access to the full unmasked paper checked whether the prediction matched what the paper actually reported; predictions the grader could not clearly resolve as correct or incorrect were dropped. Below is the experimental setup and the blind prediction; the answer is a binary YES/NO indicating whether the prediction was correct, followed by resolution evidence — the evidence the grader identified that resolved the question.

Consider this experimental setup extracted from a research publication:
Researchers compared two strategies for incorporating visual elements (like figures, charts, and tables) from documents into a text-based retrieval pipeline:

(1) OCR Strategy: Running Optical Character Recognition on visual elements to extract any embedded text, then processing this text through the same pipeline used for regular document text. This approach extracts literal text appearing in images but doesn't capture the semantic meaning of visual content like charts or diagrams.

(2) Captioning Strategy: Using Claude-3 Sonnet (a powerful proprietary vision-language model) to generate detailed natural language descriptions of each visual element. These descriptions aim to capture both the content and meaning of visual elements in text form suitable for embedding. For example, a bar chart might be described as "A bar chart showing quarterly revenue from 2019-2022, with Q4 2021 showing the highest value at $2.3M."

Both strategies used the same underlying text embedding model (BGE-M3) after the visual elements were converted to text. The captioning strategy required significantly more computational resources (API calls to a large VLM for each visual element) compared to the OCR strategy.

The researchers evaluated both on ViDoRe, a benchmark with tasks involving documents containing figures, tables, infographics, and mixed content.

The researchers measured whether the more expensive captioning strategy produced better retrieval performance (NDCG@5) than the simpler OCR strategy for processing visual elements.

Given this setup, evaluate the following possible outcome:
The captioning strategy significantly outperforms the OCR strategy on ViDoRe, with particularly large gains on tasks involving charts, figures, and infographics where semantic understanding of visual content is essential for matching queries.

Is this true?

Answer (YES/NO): NO